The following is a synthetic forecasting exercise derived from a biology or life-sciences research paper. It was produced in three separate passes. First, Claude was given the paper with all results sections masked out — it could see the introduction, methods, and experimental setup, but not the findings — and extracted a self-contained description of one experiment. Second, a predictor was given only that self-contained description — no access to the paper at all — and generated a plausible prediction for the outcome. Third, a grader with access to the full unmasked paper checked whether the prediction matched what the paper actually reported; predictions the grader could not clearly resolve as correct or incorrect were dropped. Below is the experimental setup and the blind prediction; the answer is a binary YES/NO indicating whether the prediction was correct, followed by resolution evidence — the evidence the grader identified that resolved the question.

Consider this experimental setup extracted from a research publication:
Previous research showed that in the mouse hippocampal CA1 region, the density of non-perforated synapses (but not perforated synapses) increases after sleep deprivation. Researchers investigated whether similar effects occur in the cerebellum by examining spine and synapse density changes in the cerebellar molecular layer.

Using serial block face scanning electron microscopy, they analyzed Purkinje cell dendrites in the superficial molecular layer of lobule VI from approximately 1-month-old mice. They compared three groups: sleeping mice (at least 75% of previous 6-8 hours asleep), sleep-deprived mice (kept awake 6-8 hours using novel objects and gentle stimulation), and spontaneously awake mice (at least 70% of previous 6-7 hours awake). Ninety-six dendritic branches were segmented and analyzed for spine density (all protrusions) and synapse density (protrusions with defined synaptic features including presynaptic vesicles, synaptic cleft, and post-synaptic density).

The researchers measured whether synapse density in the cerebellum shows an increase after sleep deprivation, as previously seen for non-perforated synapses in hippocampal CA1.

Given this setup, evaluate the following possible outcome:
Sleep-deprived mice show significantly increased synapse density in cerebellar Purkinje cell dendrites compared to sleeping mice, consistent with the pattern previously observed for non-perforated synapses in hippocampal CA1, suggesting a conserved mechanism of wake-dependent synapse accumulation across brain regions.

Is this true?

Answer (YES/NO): NO